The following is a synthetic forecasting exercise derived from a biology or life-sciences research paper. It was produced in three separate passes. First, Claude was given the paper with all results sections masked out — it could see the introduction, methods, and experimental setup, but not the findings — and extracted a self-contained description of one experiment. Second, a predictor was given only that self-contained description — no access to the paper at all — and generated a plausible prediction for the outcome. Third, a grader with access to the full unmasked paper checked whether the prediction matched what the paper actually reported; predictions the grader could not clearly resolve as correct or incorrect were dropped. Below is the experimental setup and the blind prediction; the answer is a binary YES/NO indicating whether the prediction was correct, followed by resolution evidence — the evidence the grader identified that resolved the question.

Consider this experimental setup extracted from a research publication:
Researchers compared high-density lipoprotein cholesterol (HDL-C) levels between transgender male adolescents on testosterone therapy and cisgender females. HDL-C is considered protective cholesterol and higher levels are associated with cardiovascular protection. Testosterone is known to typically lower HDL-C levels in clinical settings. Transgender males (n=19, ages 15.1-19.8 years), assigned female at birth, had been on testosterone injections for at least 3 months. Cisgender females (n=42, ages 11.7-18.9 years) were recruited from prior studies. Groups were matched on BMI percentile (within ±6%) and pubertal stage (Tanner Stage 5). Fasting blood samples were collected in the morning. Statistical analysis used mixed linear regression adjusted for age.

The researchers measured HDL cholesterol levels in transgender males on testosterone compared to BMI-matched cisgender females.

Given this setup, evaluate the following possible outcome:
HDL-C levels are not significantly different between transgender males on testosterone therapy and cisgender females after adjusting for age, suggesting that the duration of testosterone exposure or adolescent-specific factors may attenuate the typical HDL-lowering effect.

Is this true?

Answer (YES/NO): NO